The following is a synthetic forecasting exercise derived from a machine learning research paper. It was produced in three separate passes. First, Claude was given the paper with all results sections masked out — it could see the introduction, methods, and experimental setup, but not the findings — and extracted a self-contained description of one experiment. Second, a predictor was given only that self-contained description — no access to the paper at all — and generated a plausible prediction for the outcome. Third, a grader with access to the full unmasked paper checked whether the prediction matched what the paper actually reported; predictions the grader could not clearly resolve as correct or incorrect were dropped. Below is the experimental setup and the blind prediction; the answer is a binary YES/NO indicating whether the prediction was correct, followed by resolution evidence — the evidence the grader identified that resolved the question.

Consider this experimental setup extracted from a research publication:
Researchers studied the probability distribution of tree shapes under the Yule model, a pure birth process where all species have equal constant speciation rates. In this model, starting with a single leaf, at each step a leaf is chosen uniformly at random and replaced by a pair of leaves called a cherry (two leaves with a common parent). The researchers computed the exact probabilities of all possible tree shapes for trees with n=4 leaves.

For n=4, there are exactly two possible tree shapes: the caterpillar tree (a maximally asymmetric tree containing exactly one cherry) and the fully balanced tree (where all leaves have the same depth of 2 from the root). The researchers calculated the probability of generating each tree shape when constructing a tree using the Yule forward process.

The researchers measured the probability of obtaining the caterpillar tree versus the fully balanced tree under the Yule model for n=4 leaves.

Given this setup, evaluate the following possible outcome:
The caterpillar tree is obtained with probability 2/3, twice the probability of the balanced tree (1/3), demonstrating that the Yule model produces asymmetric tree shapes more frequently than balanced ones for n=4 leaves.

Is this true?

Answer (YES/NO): YES